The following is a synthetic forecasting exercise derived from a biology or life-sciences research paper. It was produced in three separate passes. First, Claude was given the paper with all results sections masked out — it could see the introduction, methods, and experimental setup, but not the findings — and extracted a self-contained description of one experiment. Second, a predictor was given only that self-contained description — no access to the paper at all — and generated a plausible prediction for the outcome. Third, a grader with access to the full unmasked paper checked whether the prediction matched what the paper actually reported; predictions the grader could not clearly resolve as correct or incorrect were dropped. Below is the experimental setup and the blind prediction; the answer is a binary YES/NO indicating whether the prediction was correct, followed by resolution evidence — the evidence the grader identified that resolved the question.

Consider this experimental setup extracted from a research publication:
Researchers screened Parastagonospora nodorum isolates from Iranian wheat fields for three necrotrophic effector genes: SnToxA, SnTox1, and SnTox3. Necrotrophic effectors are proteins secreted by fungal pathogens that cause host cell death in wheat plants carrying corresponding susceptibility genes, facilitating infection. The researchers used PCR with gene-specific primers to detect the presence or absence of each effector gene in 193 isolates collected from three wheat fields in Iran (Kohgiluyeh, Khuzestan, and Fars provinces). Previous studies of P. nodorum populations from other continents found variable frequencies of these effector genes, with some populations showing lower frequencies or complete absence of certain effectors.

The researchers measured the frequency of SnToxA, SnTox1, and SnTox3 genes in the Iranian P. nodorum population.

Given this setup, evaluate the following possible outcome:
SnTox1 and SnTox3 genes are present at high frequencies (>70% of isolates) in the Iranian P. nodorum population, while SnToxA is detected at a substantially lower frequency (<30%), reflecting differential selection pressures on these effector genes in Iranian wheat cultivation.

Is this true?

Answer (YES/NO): NO